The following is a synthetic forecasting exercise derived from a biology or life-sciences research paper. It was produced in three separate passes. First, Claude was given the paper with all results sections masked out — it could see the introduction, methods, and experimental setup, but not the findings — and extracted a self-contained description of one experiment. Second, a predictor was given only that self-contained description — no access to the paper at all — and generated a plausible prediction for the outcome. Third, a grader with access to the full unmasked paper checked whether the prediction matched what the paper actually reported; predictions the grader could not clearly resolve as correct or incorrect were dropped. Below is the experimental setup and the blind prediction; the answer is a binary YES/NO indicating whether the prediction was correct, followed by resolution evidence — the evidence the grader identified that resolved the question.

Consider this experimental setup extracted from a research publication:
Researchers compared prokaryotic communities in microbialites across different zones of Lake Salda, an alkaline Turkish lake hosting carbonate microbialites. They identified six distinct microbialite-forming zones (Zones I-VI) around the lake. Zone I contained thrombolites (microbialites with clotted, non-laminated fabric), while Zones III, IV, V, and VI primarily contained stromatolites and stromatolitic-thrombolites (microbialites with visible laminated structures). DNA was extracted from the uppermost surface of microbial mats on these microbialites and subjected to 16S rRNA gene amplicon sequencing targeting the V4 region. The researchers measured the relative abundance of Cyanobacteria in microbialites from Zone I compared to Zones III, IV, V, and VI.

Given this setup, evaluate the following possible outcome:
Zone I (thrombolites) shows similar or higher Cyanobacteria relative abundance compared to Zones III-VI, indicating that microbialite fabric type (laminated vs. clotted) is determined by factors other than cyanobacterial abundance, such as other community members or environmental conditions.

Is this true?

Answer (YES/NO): NO